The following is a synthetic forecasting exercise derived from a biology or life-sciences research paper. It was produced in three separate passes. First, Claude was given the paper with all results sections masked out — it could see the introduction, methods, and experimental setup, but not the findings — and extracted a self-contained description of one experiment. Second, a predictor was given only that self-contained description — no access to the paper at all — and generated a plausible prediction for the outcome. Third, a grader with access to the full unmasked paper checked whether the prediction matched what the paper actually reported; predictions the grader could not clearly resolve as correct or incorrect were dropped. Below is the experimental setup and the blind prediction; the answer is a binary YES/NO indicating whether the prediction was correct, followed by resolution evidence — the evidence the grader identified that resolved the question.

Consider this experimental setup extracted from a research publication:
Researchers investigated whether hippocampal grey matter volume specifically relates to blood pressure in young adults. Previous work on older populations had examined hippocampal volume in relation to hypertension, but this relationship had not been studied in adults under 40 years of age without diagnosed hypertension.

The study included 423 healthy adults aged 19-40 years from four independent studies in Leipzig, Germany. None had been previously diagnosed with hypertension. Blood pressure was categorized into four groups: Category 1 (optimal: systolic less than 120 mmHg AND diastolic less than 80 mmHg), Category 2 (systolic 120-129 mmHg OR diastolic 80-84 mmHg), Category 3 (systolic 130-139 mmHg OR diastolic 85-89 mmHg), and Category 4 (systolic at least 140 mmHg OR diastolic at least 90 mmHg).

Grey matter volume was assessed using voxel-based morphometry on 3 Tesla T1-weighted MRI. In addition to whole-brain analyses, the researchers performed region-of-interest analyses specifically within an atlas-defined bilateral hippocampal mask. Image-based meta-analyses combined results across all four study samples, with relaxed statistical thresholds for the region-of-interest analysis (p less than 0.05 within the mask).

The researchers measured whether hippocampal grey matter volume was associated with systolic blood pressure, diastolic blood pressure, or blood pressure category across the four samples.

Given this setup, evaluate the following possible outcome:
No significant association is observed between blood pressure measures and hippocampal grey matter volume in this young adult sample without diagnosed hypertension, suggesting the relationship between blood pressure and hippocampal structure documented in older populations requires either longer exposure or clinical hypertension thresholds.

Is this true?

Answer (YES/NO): NO